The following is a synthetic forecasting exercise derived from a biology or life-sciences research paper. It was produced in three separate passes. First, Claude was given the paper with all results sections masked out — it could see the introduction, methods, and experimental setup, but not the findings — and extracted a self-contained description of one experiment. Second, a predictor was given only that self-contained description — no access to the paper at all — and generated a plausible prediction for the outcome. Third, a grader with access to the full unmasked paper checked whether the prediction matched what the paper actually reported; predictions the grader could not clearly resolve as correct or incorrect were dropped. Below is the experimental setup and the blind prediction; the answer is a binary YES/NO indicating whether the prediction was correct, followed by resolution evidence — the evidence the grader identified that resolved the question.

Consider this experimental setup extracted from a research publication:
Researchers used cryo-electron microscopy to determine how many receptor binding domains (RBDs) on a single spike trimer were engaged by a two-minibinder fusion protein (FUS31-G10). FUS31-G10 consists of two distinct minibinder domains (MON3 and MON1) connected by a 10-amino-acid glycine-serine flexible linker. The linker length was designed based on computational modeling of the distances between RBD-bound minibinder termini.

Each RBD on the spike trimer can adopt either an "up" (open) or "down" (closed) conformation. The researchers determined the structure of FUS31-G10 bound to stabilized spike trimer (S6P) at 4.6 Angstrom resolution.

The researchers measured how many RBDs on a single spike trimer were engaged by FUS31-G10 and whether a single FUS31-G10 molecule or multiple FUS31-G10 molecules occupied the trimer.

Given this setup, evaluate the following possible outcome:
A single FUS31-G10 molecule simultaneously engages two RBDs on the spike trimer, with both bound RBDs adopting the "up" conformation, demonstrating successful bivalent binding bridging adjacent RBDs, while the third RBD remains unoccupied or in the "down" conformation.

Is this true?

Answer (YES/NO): NO